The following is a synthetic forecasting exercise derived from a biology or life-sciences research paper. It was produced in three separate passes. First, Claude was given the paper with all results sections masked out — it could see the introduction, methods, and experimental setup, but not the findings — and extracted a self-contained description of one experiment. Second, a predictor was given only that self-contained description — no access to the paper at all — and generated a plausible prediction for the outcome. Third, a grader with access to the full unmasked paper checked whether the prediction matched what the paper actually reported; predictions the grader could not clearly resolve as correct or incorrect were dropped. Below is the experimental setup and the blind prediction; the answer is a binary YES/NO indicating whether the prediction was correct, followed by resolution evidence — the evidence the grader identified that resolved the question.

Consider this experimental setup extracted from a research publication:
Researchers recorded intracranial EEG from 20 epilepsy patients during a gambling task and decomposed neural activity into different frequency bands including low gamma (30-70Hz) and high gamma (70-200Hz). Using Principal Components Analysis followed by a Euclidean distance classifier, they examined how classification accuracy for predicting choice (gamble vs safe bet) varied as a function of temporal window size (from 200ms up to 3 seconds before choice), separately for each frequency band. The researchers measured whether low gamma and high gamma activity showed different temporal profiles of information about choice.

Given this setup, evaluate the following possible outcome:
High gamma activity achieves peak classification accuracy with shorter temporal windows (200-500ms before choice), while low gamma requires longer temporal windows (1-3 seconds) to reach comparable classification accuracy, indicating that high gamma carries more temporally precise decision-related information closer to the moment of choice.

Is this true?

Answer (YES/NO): NO